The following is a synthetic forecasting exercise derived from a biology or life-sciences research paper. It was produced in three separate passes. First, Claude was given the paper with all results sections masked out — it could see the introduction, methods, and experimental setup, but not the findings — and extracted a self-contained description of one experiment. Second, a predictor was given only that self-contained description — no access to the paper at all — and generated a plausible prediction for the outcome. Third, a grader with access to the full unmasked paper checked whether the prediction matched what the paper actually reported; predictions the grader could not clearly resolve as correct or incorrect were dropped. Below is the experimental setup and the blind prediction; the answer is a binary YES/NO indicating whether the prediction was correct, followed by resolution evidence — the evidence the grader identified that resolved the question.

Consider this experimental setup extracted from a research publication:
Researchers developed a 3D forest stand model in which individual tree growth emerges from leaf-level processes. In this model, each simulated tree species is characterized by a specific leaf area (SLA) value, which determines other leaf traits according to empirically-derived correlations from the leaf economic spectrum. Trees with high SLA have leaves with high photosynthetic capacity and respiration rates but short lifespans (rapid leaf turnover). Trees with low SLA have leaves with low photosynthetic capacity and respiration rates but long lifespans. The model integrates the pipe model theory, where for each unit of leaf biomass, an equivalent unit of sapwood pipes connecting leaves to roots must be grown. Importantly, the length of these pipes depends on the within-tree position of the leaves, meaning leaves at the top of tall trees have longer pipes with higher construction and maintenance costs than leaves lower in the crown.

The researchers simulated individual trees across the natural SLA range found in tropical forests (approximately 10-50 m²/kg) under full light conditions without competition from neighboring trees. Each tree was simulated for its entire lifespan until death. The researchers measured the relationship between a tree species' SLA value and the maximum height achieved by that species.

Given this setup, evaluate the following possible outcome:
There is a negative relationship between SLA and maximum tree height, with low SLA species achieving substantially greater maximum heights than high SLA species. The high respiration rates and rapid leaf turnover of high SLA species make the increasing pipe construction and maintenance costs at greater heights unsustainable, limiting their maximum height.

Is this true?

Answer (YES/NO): YES